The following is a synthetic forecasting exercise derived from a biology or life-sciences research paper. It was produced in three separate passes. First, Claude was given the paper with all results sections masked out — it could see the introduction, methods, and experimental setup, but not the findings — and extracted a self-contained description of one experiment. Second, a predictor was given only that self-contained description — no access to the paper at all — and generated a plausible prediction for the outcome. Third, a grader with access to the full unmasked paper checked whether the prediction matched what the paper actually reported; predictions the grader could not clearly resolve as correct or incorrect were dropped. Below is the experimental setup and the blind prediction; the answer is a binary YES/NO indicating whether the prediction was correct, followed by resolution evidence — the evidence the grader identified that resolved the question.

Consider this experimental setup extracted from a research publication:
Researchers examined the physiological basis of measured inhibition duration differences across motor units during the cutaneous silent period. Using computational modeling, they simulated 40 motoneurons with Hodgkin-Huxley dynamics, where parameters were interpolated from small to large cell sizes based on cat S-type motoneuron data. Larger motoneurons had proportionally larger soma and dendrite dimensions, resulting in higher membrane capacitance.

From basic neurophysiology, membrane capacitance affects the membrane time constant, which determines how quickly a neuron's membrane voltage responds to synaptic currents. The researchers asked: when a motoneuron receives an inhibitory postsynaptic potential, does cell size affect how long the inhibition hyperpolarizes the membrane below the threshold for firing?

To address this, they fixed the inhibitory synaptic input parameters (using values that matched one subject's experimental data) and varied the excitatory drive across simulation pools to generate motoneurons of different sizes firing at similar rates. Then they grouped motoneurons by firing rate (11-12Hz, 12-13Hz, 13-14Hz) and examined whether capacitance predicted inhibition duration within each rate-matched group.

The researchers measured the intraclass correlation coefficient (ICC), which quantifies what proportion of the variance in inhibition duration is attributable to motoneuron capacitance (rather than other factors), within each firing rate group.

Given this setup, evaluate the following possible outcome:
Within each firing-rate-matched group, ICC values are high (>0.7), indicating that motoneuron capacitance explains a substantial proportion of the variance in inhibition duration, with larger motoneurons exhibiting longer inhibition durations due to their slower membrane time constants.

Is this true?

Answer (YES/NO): NO